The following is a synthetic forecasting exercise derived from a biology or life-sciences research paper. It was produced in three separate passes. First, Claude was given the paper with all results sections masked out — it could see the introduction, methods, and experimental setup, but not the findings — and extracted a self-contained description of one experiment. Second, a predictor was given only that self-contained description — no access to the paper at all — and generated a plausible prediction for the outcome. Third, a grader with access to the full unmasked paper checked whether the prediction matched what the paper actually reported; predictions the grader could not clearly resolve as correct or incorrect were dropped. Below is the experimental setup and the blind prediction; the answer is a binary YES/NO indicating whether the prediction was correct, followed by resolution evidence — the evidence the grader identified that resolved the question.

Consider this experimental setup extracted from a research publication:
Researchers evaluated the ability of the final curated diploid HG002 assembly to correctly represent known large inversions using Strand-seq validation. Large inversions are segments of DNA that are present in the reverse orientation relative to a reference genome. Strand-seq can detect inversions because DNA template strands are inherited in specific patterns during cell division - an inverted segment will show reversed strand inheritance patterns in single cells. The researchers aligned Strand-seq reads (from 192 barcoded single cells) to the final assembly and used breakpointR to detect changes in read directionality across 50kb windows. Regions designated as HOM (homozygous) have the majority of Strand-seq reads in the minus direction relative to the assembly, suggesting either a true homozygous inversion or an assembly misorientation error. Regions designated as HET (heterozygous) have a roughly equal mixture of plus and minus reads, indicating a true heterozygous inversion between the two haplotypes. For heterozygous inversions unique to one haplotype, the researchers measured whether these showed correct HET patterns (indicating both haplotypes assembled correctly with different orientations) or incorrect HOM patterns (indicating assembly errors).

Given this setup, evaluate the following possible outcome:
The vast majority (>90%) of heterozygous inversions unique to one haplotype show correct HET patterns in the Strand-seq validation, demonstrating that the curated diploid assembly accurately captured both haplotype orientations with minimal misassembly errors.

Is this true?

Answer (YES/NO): NO